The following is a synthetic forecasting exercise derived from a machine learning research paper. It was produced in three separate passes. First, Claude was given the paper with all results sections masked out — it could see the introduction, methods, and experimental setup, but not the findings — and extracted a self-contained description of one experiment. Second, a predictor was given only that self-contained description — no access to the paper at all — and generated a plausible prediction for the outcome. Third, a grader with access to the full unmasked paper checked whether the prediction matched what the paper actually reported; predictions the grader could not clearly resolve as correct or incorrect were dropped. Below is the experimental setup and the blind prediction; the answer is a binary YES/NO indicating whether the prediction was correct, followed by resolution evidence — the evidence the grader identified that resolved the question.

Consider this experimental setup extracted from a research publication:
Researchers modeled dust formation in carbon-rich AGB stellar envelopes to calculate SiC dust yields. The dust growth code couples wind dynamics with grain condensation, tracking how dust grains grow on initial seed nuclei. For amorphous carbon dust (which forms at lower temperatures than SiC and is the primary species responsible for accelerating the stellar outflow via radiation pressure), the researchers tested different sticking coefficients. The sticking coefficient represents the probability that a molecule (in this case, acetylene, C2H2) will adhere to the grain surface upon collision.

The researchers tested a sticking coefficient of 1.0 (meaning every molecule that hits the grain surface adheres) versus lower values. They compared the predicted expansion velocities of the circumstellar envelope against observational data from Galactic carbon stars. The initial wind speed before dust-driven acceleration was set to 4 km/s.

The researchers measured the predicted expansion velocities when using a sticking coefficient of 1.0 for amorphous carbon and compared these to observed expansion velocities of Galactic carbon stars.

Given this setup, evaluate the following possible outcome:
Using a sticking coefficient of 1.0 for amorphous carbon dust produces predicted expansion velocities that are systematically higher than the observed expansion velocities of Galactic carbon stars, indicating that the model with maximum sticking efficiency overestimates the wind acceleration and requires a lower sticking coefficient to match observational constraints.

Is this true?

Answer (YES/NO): YES